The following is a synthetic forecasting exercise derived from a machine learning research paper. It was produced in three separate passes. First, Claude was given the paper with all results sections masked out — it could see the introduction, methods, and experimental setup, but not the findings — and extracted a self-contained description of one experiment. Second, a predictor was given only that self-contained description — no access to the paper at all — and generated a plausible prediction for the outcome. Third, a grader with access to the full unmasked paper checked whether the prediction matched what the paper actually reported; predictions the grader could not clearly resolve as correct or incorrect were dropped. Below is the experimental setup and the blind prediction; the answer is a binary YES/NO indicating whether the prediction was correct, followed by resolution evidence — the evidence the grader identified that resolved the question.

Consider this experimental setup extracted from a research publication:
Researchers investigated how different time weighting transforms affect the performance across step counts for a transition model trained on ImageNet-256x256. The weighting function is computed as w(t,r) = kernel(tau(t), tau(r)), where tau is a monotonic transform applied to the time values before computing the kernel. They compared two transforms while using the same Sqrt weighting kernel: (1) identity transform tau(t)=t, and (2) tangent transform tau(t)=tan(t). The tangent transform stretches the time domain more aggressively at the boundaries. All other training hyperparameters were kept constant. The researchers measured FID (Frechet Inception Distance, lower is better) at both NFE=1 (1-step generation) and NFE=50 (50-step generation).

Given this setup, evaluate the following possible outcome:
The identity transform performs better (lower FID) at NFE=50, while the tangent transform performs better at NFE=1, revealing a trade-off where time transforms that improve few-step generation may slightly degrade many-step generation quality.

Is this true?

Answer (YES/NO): NO